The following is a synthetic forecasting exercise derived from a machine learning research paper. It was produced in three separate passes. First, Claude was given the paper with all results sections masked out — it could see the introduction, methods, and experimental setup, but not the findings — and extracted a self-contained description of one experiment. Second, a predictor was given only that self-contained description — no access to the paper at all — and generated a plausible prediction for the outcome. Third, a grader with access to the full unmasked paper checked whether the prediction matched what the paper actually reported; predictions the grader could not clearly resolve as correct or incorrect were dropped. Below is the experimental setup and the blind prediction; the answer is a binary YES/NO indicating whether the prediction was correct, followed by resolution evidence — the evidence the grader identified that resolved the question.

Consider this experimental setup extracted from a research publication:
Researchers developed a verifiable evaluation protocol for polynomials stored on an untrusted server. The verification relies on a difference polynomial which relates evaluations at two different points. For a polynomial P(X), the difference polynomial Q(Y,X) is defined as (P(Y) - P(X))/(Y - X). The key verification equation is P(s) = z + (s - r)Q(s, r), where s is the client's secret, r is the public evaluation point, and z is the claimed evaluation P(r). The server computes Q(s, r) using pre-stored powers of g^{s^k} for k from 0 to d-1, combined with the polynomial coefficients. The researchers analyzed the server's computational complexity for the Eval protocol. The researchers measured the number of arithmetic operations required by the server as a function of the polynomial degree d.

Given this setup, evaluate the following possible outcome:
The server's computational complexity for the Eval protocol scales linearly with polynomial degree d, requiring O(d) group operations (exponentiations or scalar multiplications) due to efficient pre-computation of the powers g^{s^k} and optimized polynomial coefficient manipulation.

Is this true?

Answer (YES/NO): YES